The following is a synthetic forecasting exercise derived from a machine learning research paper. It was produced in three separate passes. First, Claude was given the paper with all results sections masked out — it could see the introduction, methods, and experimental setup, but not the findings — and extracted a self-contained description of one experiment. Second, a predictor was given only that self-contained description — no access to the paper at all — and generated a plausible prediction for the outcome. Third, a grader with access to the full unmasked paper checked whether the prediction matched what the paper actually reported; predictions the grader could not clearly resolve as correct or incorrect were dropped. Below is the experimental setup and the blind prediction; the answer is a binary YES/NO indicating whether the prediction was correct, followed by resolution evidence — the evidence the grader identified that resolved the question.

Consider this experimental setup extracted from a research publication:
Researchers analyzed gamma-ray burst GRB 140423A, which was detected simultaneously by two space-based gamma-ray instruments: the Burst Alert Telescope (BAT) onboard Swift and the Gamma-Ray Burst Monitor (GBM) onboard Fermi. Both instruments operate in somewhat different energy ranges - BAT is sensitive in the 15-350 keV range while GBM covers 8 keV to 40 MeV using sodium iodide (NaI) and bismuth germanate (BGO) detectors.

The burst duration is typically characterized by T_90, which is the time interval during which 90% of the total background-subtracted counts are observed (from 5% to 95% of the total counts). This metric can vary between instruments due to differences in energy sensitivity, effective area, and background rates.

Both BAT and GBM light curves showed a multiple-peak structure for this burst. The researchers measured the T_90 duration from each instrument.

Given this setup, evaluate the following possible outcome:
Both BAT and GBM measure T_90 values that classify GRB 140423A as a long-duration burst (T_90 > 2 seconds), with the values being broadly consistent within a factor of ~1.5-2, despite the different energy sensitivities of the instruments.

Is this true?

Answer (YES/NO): YES